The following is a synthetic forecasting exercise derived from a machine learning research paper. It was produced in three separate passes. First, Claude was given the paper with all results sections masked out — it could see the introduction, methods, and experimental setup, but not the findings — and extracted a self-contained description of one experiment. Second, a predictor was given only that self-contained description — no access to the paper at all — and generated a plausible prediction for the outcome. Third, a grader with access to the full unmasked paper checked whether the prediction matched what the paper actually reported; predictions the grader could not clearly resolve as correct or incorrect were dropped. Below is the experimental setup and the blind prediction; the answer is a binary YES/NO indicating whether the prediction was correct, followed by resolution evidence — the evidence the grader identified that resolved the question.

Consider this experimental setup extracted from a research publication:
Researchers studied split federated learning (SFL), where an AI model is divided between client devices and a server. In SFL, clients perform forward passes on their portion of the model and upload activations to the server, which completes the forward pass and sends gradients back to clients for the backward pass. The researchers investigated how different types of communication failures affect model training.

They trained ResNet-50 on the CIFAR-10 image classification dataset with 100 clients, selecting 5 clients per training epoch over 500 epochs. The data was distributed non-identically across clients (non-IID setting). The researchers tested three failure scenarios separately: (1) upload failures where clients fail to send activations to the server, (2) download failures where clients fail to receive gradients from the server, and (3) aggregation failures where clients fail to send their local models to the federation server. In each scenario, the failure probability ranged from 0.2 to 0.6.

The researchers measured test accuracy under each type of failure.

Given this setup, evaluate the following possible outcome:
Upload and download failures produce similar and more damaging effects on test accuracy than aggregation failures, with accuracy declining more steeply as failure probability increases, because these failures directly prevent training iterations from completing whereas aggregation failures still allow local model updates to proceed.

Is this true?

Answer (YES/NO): NO